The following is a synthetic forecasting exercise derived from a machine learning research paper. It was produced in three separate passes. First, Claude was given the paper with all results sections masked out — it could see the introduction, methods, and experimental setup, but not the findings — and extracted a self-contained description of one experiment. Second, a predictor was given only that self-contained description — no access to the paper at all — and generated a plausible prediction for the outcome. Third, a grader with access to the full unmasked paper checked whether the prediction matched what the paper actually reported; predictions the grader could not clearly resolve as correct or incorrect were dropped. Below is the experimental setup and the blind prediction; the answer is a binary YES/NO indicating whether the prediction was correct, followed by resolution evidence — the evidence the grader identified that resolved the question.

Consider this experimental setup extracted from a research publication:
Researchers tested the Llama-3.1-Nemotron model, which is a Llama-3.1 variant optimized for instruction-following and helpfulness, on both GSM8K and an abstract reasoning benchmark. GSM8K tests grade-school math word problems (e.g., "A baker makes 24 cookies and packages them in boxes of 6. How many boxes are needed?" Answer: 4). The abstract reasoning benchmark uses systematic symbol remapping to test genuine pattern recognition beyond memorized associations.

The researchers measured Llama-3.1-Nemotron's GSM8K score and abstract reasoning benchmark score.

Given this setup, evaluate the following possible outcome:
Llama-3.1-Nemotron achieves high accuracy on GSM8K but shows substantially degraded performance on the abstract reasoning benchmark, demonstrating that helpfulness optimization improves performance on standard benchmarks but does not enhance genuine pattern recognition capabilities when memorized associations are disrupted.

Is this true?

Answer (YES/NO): YES